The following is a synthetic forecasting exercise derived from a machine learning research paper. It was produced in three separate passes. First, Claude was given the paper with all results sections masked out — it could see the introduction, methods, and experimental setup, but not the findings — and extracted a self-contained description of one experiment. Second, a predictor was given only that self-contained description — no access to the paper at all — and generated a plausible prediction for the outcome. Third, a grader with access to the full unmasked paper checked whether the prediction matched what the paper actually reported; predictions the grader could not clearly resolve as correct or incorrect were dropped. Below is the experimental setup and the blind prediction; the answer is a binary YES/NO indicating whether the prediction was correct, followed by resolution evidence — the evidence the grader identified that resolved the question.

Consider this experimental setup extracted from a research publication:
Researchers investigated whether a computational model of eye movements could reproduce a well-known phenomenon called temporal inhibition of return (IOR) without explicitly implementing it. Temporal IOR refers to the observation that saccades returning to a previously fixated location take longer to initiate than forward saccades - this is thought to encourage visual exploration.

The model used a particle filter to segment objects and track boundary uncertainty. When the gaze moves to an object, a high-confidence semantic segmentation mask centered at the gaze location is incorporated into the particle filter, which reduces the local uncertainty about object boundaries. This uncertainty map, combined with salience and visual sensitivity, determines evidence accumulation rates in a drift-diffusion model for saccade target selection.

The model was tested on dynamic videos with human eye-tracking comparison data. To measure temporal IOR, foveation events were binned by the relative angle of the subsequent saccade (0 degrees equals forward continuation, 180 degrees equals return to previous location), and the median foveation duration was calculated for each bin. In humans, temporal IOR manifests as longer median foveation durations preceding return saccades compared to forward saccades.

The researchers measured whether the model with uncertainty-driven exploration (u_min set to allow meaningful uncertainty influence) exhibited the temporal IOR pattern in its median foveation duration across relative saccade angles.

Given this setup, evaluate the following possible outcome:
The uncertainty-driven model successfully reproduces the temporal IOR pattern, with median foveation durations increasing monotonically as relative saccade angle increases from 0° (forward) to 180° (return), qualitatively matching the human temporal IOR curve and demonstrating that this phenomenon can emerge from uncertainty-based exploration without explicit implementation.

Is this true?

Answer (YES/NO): YES